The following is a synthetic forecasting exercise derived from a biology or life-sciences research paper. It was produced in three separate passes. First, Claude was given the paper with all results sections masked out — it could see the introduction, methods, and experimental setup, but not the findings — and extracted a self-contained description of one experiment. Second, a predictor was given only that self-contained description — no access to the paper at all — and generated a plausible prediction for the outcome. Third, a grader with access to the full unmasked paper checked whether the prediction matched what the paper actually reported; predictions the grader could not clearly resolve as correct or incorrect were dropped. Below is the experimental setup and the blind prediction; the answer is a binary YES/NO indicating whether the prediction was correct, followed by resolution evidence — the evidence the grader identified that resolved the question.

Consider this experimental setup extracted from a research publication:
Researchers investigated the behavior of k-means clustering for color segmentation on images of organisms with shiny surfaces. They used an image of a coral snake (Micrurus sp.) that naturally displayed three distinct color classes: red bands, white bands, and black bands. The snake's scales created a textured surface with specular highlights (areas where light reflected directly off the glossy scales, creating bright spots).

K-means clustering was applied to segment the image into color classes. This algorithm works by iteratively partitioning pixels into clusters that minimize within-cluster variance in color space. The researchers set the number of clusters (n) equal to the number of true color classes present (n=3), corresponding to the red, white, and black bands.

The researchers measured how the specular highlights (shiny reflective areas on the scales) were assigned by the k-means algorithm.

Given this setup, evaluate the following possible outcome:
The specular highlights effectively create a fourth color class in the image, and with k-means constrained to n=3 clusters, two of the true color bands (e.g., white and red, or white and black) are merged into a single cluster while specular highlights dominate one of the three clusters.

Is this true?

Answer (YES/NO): NO